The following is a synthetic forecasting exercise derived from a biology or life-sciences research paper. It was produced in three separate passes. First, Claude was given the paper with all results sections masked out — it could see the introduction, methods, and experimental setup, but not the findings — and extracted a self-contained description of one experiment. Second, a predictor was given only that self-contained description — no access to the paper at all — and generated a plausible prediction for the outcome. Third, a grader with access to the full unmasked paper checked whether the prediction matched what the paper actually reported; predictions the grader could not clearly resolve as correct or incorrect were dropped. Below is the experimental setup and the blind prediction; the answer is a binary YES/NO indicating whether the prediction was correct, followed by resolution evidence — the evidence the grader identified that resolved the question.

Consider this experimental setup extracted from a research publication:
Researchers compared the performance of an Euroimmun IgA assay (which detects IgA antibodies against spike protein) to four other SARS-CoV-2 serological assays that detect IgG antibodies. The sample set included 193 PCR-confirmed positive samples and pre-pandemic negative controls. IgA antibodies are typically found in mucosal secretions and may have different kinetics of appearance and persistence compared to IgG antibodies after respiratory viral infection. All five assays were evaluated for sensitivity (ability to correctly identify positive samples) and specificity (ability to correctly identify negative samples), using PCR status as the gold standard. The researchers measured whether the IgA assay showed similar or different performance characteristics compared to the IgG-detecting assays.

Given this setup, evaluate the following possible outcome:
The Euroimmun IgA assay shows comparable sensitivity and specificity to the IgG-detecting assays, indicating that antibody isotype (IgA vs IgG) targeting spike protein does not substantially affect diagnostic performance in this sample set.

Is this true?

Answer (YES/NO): NO